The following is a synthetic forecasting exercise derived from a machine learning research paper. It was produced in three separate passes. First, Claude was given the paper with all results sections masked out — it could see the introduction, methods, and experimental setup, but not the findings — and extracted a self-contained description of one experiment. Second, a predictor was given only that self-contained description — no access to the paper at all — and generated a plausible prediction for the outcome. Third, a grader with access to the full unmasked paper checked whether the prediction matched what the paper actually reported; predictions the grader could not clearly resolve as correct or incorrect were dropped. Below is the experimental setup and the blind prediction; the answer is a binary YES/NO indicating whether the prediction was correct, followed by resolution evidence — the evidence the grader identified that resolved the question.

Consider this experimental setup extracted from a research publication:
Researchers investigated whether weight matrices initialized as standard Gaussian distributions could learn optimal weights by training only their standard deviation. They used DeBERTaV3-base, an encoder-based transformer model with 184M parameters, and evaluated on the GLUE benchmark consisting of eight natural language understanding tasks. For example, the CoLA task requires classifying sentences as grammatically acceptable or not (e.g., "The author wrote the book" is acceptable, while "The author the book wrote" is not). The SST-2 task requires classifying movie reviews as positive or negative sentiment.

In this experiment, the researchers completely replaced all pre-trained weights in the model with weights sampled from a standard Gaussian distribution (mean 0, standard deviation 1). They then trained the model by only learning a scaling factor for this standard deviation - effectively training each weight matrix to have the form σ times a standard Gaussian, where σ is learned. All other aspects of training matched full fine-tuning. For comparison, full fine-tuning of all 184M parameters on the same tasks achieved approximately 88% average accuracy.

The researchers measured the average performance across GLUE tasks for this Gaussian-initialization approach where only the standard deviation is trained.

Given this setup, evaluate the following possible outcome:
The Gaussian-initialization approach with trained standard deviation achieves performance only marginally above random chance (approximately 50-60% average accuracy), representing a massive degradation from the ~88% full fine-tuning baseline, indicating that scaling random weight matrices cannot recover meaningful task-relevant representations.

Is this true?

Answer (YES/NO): NO